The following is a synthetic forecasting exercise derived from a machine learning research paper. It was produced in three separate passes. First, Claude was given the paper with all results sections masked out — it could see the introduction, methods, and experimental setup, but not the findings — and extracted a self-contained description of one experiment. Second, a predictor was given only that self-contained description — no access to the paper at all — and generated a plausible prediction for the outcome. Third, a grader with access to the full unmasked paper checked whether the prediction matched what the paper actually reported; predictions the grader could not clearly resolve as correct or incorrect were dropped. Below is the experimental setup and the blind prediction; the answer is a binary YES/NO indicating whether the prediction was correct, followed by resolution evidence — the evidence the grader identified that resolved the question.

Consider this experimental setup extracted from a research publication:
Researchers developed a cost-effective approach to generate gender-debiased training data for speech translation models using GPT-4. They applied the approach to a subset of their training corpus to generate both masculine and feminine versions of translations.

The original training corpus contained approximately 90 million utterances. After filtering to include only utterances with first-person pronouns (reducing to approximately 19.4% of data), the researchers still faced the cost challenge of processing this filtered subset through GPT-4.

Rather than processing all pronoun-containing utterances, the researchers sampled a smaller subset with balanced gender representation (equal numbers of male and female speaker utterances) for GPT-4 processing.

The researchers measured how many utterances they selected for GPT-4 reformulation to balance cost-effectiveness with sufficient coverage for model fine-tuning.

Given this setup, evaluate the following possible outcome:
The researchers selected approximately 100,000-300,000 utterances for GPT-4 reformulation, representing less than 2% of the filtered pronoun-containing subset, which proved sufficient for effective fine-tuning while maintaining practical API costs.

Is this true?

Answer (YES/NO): NO